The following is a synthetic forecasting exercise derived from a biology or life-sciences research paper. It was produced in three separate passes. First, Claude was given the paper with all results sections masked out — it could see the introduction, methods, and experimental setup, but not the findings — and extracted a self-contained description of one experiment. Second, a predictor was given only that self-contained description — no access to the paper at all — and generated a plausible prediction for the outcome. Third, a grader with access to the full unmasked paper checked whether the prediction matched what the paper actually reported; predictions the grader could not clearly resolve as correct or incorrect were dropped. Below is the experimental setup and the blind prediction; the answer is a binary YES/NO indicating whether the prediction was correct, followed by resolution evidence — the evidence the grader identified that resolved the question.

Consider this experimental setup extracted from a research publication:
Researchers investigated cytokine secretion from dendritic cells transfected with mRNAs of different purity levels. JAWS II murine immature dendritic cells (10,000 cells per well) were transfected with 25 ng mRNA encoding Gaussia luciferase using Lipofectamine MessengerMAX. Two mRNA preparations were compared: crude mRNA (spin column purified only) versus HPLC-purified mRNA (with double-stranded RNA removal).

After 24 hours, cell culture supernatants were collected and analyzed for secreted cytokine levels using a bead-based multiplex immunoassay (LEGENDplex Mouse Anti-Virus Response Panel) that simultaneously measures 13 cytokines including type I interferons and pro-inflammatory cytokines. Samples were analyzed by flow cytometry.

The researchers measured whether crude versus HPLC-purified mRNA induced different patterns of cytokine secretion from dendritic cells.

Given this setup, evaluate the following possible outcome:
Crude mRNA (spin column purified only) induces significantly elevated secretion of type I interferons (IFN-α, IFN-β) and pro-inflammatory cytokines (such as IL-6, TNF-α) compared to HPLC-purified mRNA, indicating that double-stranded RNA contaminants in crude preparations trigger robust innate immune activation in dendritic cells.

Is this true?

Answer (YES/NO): YES